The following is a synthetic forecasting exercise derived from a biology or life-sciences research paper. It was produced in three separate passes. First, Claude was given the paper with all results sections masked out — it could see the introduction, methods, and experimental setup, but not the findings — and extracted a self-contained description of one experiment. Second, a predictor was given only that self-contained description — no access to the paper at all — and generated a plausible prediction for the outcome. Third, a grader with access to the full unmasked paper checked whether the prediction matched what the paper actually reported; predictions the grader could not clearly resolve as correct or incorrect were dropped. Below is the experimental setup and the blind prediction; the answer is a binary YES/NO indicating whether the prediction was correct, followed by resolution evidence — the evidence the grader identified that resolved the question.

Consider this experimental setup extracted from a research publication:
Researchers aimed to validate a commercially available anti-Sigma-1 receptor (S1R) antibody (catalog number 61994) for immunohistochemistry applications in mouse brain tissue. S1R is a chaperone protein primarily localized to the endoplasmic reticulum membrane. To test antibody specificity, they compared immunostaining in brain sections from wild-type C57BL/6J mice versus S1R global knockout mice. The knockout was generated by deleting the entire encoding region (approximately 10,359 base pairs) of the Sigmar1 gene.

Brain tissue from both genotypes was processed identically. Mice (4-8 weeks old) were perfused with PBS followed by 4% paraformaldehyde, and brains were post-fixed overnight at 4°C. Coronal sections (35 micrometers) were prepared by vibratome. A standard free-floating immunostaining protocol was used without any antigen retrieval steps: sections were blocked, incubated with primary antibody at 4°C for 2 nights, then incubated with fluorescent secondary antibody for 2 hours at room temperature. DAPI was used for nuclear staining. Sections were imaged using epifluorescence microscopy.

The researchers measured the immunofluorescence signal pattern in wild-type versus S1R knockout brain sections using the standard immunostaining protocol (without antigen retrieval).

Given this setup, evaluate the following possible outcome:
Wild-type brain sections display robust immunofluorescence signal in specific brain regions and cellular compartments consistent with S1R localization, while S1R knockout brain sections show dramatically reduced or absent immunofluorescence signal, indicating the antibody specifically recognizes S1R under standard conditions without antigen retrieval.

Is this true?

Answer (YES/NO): NO